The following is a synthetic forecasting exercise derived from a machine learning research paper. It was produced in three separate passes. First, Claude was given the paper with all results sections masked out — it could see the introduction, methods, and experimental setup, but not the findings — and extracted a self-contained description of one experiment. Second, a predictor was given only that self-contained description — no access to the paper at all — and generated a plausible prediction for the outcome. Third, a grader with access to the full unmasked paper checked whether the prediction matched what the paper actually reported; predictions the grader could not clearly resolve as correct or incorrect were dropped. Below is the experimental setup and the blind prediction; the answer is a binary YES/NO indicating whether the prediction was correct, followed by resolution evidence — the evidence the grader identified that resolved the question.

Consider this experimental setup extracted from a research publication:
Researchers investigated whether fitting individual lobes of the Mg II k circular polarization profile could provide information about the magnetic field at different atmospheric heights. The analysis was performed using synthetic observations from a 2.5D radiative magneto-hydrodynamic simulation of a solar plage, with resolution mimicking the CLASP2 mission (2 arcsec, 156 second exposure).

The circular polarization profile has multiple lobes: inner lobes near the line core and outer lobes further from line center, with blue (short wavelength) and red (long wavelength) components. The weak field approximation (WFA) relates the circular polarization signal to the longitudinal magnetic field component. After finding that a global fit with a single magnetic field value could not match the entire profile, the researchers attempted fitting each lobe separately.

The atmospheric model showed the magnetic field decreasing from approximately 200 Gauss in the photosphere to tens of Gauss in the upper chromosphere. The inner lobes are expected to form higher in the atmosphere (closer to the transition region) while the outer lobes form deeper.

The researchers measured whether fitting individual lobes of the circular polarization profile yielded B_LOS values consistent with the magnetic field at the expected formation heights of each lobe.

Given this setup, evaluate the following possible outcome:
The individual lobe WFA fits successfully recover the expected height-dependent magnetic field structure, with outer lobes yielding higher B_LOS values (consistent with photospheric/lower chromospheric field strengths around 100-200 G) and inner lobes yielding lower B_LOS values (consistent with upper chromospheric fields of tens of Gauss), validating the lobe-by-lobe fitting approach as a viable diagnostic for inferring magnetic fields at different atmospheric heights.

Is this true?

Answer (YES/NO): NO